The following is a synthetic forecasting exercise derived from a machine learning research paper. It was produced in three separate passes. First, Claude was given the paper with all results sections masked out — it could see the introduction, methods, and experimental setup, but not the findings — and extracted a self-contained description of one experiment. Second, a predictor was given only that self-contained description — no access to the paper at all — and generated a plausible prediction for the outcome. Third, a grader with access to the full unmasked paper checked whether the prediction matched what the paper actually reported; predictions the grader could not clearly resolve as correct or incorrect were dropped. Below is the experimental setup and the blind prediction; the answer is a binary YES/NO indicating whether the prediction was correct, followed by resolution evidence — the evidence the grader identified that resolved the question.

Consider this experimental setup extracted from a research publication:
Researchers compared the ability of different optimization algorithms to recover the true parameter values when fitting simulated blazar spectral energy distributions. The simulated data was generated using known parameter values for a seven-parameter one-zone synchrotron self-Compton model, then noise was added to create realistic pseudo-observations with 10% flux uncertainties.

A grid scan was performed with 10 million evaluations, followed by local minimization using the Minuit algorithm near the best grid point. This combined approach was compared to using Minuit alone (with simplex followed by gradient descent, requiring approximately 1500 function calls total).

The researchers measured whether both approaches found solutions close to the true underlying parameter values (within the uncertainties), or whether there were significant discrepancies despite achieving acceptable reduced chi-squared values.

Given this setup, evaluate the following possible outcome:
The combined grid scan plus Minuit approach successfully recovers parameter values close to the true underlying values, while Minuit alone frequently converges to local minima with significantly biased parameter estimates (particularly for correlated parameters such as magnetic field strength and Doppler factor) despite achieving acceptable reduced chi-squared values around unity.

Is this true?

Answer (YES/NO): NO